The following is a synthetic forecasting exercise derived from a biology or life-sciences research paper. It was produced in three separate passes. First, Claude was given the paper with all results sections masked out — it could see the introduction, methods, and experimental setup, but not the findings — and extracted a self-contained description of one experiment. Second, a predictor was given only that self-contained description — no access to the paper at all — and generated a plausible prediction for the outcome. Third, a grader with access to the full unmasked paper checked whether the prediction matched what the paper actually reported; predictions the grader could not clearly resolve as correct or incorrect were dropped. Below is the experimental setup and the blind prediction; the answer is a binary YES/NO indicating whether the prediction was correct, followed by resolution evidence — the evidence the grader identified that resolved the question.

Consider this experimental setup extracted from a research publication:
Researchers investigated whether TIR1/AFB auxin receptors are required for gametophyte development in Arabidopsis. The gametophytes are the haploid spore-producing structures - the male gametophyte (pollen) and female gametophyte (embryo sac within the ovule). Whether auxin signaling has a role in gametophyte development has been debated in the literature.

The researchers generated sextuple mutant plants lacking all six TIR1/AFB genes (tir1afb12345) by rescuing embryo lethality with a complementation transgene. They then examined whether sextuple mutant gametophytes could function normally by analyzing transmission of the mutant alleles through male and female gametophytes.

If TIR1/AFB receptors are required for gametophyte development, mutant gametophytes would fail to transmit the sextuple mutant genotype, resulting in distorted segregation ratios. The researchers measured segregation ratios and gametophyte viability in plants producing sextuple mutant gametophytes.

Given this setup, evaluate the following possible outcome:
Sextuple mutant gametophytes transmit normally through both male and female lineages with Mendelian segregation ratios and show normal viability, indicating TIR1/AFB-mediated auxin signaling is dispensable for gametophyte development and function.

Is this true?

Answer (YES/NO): YES